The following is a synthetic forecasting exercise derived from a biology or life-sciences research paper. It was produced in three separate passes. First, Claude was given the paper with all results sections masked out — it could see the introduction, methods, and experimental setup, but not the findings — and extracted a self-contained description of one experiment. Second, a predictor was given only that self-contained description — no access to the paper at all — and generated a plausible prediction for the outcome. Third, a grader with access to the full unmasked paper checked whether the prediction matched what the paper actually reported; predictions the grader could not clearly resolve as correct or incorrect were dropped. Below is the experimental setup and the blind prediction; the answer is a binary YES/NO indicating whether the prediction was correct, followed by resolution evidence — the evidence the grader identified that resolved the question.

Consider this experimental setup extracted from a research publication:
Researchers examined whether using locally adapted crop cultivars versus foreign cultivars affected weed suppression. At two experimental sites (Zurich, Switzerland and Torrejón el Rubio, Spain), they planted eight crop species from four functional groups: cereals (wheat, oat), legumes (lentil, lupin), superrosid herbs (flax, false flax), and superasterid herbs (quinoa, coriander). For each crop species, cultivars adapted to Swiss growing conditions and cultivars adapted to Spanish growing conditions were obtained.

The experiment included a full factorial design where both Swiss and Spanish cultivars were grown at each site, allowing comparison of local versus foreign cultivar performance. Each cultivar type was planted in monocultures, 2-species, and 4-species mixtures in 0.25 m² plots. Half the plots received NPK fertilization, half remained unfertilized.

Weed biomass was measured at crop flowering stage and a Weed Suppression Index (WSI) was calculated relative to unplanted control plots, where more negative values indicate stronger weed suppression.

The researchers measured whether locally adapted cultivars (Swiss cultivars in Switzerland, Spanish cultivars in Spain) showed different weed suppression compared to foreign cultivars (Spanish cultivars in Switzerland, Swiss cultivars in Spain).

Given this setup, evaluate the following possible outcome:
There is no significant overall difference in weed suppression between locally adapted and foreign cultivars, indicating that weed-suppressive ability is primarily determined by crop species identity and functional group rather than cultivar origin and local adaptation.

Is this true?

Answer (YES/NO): NO